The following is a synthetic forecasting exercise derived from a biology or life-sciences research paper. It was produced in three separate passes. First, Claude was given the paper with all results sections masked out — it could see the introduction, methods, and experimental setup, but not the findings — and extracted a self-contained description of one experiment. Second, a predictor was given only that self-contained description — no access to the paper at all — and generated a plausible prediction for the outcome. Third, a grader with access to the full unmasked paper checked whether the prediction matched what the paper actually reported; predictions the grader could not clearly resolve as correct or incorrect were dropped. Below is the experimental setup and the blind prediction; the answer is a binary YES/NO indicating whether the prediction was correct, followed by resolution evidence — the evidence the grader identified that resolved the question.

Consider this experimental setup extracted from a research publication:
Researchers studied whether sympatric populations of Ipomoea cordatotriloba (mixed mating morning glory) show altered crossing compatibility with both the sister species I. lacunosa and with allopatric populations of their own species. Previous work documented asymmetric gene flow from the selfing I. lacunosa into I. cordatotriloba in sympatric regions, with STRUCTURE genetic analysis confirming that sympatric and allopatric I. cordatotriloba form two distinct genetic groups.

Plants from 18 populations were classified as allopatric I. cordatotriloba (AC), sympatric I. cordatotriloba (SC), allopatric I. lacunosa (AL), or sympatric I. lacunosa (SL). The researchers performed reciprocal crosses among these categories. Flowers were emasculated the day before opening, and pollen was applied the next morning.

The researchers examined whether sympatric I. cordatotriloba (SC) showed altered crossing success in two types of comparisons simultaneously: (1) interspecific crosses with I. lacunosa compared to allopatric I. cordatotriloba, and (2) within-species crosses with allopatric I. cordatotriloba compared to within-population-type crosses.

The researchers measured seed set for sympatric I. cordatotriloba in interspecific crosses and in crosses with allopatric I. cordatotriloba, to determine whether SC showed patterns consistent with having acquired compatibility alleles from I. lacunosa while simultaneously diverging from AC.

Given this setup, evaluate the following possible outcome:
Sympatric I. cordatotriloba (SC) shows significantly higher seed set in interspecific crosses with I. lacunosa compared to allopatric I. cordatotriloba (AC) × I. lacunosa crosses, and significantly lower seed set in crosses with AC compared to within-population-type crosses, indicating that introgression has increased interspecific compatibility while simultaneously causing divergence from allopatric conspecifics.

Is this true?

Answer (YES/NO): YES